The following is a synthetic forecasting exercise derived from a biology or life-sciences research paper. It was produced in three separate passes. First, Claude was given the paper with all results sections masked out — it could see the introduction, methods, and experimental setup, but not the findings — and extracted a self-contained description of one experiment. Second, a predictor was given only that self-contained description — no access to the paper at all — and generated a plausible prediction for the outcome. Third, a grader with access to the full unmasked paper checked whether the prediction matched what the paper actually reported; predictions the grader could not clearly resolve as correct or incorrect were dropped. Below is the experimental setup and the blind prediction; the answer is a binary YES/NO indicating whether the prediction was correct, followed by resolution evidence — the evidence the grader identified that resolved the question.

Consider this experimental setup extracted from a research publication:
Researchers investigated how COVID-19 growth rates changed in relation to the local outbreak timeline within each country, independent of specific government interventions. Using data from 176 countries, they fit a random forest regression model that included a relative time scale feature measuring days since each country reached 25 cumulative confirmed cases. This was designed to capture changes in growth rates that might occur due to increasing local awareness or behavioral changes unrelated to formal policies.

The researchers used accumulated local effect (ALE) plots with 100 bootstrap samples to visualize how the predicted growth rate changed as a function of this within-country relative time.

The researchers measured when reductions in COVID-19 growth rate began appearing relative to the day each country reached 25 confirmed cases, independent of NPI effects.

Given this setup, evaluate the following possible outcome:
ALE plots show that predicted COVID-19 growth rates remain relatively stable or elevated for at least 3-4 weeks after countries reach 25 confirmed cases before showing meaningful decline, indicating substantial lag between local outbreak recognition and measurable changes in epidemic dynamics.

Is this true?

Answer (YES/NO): NO